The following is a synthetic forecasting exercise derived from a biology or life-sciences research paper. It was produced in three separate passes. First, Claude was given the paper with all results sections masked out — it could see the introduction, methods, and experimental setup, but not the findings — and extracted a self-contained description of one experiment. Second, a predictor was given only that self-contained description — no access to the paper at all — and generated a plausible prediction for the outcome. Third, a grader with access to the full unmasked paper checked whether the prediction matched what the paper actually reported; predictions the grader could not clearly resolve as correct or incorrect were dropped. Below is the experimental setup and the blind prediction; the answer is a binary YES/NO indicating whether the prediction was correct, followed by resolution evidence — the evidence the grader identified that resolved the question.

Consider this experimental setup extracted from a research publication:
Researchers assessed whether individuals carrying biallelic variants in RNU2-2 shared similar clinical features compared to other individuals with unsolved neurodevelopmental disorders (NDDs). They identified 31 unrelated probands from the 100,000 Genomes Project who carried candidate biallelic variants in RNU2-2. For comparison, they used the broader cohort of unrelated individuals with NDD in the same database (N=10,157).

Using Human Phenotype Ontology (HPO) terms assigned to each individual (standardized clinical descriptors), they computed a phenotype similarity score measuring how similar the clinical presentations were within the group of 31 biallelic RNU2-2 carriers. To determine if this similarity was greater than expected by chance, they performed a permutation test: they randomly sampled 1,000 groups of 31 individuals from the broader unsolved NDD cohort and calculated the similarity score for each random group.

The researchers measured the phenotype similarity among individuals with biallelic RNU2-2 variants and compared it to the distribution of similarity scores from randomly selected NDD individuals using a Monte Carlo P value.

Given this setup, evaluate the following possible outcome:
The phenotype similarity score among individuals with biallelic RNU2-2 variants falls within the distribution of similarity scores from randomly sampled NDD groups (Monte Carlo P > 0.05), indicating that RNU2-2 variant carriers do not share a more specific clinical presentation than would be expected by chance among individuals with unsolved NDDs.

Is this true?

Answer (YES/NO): NO